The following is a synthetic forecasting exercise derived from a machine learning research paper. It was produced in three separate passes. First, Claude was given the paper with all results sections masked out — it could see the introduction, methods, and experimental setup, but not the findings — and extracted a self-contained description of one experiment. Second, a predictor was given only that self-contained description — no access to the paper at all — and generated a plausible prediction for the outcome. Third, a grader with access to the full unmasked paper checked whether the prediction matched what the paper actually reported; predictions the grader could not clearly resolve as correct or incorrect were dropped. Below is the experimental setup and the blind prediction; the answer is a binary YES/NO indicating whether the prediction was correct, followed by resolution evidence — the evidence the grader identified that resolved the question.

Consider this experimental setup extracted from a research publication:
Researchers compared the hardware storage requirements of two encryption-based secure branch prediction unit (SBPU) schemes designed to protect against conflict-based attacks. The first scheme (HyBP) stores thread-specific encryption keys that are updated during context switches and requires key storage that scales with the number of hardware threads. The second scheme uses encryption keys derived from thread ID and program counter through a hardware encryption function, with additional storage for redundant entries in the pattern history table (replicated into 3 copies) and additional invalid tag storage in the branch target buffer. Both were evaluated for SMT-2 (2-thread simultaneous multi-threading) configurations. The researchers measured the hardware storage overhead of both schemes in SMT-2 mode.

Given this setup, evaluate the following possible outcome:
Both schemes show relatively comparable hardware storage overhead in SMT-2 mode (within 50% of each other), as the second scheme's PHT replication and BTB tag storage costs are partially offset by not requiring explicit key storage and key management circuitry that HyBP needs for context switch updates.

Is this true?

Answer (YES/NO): YES